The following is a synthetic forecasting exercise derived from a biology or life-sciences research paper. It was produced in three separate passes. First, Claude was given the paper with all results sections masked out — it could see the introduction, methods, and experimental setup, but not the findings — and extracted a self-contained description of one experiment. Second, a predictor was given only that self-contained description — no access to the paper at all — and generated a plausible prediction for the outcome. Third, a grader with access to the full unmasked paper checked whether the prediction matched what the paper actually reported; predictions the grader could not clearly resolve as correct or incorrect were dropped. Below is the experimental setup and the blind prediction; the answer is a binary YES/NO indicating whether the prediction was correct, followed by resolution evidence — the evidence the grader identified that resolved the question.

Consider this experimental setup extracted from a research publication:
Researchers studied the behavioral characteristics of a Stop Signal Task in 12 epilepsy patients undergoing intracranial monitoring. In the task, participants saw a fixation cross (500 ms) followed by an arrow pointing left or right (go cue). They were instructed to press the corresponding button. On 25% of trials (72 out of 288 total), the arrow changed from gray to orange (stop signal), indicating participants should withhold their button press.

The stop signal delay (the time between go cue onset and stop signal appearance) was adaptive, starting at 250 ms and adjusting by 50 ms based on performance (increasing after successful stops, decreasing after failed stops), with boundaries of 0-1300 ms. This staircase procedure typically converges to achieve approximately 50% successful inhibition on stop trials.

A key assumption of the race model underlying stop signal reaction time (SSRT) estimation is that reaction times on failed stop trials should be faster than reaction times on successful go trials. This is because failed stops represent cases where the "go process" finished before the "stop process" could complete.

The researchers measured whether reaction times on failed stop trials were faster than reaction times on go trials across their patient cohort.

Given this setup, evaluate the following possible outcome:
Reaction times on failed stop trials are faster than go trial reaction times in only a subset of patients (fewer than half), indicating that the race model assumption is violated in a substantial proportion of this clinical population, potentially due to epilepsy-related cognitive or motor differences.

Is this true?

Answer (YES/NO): NO